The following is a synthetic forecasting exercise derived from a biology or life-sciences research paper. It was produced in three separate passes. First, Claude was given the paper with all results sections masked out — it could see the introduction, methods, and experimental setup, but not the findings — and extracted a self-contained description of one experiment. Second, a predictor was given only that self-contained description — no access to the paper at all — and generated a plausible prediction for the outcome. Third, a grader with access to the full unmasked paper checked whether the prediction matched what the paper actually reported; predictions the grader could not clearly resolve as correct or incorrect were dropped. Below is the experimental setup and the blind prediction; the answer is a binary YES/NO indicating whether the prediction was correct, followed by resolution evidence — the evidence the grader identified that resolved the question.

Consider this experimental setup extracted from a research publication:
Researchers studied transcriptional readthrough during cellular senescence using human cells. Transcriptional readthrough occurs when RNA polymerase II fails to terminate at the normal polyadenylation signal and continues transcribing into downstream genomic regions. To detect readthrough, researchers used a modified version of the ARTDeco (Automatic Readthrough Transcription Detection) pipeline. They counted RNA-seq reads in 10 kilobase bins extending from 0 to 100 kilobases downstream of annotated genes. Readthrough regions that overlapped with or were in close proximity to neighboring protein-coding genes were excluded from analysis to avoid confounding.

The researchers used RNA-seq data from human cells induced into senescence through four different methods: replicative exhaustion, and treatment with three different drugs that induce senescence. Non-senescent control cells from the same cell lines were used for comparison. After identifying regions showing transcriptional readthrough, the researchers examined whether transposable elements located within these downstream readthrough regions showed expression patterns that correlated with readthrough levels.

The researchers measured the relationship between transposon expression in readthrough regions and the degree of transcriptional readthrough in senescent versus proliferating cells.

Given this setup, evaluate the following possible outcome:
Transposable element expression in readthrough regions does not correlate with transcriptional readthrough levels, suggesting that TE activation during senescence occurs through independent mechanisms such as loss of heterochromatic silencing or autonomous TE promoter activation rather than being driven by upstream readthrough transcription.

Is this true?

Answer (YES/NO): NO